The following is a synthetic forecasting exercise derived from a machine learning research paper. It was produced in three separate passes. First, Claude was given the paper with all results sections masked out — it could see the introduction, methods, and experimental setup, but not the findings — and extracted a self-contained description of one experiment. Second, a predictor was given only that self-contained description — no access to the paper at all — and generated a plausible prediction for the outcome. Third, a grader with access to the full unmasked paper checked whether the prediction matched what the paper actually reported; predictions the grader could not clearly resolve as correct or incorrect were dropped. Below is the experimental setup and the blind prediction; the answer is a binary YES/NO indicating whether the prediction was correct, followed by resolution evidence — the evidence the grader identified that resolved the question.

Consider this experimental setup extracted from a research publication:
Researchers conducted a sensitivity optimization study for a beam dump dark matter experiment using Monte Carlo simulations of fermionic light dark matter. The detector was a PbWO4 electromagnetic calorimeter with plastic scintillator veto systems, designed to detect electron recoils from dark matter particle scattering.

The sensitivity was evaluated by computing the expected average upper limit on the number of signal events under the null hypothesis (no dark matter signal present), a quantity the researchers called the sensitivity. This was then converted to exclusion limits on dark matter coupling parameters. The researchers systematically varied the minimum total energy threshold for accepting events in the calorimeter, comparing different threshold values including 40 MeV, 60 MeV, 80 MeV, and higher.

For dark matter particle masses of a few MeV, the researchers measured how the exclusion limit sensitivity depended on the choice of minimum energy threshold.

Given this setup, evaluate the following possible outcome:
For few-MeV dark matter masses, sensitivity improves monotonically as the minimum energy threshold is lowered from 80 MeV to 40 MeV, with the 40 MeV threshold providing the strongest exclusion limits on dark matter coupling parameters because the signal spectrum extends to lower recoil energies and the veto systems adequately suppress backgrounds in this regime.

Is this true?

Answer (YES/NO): YES